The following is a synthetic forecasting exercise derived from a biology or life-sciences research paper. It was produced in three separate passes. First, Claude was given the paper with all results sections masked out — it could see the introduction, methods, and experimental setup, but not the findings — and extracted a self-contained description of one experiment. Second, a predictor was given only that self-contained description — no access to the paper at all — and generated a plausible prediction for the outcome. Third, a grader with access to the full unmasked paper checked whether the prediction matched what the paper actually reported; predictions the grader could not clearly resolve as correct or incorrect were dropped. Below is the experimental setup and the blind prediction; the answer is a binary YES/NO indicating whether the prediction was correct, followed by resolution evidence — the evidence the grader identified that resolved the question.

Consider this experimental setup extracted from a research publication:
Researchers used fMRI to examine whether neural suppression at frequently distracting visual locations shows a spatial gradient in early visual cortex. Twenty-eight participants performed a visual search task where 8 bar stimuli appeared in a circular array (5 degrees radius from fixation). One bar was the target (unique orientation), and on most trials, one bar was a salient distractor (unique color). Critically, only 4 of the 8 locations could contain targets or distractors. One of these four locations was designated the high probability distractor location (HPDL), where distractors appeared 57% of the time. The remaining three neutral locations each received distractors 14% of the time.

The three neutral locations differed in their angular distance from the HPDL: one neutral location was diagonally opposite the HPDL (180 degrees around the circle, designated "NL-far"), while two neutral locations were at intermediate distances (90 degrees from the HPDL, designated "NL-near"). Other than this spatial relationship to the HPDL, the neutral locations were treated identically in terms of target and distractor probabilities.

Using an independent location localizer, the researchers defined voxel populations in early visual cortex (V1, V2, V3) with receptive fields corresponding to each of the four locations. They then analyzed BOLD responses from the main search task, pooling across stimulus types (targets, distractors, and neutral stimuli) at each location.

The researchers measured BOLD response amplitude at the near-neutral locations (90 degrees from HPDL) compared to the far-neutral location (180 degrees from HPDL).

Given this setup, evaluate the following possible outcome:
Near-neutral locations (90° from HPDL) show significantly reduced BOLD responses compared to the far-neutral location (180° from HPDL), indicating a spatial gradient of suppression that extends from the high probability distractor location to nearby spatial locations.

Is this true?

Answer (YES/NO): YES